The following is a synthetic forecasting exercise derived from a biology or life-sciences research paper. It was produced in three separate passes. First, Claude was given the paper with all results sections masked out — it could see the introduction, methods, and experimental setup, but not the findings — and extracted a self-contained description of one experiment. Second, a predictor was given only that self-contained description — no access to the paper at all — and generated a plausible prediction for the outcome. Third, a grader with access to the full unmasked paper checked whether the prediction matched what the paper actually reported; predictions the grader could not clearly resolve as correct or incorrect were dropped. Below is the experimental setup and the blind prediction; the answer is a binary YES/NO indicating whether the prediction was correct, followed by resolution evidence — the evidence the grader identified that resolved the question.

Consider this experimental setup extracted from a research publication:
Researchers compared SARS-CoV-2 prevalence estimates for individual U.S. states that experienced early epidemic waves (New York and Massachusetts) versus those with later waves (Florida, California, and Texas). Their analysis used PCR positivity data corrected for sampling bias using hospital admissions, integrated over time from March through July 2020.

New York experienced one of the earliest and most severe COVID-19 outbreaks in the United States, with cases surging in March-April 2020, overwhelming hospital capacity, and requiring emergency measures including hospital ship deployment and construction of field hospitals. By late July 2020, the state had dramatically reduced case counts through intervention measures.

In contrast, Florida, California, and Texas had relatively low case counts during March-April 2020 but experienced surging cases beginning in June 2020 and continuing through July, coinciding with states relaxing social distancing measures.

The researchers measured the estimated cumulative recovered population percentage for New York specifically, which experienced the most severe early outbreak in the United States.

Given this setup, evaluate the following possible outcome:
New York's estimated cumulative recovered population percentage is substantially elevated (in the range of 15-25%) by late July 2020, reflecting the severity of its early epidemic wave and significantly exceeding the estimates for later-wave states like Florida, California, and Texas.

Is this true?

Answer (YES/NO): NO